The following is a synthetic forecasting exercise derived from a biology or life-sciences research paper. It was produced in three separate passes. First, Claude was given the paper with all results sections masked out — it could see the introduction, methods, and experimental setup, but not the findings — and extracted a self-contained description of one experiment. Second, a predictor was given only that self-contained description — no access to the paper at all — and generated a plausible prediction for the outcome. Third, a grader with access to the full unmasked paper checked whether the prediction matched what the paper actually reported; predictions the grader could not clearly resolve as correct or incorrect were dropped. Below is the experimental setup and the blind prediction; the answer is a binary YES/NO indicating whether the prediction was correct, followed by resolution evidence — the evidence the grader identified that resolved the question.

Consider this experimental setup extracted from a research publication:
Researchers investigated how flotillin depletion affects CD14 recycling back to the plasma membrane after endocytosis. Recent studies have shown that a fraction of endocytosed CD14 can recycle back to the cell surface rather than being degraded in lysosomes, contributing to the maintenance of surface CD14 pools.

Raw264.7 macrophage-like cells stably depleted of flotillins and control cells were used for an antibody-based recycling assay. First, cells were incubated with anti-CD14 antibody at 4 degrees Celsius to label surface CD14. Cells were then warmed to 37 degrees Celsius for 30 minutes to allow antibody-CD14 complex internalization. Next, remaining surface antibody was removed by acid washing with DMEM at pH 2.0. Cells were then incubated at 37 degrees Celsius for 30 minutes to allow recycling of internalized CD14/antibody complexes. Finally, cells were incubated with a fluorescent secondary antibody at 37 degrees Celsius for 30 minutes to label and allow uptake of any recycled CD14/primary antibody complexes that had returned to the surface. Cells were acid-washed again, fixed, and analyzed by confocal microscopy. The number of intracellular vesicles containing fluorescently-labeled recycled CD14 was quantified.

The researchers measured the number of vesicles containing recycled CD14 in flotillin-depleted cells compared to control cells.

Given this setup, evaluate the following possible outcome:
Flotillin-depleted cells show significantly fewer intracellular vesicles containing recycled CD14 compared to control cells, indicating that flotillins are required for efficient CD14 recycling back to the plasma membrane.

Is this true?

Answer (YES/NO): NO